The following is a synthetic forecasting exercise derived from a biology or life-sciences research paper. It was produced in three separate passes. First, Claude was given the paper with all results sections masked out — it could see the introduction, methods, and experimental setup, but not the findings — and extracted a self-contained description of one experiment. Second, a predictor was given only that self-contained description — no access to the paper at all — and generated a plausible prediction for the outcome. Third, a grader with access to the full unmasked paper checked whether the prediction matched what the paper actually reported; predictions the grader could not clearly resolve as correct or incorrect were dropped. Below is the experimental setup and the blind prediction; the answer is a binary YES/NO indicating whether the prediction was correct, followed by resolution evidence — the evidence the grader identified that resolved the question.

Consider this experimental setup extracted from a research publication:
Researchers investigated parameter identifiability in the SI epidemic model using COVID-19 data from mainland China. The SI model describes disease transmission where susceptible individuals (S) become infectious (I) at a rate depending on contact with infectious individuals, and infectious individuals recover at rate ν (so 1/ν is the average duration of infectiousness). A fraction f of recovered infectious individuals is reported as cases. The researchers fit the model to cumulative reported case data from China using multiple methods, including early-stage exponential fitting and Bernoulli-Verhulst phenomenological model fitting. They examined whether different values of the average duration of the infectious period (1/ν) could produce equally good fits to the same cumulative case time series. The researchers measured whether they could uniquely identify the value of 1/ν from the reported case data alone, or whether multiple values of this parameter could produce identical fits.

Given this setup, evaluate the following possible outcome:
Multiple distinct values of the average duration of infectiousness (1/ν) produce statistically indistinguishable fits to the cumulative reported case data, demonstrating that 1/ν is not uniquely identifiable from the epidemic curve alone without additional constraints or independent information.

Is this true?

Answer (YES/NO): YES